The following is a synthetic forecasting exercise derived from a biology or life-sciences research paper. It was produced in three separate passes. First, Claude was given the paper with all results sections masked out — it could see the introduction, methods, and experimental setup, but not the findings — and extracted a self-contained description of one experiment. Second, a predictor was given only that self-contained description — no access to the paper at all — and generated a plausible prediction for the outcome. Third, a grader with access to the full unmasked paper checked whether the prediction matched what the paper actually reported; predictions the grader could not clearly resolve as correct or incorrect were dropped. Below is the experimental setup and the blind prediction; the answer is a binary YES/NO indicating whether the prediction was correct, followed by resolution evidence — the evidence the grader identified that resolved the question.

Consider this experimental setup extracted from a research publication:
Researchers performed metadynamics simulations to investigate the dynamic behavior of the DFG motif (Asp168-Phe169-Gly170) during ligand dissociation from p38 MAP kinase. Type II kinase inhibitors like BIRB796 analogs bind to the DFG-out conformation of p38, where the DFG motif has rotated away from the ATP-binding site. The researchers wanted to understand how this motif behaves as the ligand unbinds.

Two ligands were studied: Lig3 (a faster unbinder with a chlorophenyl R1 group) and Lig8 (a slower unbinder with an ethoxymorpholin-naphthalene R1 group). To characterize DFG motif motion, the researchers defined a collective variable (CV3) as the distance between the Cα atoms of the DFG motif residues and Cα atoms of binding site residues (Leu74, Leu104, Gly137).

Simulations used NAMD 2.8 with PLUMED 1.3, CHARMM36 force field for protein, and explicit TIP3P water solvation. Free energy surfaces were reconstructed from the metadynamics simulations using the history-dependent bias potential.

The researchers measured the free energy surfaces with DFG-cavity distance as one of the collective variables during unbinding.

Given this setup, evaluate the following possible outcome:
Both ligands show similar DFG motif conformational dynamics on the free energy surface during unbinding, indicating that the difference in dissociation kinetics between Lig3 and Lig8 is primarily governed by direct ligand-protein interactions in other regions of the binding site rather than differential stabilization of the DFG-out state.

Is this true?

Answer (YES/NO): NO